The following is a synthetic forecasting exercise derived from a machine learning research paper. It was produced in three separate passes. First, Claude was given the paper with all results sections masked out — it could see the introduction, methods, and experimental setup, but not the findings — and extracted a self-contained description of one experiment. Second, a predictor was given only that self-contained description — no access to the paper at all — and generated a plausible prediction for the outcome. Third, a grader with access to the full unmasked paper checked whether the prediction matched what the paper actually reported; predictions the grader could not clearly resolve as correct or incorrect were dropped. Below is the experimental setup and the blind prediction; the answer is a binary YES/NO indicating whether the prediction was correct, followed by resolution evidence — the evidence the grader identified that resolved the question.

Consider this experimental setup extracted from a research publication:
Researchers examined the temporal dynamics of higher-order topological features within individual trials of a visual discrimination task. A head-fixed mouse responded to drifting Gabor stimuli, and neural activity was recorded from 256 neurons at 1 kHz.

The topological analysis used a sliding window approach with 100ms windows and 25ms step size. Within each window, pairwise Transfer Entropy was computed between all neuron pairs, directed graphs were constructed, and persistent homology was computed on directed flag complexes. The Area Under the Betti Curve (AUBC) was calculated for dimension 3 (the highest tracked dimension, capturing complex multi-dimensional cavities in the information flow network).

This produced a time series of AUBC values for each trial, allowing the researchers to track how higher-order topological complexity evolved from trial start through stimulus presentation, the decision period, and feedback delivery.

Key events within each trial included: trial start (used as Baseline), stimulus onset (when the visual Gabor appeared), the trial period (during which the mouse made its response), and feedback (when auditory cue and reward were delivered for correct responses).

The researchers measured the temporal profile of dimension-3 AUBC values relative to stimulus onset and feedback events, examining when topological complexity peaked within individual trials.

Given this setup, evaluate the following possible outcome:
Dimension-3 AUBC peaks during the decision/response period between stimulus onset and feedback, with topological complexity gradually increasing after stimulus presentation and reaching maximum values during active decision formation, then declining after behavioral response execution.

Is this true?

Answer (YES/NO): NO